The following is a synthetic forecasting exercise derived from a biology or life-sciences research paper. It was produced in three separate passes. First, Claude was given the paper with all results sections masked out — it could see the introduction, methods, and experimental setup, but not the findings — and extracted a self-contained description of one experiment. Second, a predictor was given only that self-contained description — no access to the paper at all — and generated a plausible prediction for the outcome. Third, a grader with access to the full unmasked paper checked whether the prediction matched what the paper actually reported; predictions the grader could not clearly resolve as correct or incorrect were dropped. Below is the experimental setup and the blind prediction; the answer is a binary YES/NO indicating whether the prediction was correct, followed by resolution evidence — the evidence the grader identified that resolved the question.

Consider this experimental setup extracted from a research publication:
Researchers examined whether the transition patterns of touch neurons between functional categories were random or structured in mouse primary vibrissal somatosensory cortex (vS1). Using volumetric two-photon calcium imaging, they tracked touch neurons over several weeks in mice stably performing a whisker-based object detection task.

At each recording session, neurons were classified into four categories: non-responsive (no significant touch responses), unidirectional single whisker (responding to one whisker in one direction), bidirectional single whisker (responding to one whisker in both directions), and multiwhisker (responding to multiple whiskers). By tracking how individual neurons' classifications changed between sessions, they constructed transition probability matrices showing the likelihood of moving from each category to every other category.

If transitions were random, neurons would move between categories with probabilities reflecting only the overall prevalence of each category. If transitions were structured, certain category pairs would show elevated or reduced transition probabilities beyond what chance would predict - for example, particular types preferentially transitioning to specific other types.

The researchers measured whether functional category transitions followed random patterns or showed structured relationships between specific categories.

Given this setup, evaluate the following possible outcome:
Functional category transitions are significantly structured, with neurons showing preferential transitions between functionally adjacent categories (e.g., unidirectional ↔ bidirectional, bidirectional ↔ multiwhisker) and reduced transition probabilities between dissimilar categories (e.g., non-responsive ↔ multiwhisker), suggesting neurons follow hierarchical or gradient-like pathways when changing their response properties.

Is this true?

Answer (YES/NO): YES